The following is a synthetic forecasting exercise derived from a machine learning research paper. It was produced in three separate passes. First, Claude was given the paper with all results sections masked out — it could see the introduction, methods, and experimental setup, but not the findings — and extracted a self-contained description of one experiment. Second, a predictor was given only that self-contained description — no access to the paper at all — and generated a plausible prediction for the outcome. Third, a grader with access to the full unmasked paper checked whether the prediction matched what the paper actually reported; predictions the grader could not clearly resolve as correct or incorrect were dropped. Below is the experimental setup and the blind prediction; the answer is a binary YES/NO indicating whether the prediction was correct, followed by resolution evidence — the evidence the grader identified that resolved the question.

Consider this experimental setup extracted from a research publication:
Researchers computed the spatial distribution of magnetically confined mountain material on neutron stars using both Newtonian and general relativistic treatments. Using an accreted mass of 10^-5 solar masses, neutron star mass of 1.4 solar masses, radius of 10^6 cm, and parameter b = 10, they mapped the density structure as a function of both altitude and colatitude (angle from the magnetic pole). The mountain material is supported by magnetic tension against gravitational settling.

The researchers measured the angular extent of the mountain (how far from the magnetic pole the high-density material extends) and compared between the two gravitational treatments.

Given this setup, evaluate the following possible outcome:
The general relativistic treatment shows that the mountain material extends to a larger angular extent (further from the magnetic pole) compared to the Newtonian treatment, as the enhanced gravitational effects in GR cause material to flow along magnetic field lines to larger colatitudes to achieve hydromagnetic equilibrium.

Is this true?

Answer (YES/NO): NO